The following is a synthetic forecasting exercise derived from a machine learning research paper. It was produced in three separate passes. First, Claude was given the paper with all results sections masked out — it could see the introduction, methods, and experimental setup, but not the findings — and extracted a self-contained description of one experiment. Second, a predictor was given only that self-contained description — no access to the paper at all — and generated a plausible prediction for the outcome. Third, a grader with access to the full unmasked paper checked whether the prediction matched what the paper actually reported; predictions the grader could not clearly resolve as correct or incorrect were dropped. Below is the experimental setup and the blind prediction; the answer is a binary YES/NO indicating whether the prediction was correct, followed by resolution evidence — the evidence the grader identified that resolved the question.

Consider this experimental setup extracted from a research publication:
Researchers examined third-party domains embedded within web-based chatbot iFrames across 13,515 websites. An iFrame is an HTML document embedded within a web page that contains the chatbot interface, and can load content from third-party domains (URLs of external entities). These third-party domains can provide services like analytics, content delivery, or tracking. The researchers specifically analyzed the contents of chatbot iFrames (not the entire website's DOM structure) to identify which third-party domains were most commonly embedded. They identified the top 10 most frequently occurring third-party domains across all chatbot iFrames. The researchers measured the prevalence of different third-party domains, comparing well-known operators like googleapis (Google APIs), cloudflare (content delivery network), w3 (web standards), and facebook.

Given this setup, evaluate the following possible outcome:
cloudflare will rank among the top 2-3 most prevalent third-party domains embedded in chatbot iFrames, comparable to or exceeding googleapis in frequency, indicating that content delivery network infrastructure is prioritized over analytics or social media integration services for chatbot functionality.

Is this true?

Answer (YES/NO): NO